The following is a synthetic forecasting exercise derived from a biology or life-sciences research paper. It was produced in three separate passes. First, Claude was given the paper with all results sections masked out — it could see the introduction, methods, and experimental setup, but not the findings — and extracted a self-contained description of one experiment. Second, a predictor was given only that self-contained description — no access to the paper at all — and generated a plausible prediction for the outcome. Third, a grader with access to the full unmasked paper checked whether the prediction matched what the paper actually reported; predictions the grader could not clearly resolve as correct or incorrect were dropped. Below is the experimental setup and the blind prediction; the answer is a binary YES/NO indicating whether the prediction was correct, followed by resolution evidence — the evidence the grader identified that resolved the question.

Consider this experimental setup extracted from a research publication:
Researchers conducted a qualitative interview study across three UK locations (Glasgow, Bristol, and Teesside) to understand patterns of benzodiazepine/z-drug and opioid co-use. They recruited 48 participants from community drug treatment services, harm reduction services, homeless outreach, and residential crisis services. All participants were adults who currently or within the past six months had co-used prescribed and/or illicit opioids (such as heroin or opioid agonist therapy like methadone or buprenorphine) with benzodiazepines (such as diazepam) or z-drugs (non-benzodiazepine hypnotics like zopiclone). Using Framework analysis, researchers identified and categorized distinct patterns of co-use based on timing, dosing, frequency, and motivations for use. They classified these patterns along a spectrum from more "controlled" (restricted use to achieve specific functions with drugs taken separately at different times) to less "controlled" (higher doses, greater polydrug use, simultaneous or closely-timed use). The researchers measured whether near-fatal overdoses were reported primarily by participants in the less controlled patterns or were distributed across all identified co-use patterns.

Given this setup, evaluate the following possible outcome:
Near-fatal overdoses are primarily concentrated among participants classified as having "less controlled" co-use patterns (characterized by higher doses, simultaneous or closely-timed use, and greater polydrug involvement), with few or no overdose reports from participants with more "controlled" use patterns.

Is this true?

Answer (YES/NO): NO